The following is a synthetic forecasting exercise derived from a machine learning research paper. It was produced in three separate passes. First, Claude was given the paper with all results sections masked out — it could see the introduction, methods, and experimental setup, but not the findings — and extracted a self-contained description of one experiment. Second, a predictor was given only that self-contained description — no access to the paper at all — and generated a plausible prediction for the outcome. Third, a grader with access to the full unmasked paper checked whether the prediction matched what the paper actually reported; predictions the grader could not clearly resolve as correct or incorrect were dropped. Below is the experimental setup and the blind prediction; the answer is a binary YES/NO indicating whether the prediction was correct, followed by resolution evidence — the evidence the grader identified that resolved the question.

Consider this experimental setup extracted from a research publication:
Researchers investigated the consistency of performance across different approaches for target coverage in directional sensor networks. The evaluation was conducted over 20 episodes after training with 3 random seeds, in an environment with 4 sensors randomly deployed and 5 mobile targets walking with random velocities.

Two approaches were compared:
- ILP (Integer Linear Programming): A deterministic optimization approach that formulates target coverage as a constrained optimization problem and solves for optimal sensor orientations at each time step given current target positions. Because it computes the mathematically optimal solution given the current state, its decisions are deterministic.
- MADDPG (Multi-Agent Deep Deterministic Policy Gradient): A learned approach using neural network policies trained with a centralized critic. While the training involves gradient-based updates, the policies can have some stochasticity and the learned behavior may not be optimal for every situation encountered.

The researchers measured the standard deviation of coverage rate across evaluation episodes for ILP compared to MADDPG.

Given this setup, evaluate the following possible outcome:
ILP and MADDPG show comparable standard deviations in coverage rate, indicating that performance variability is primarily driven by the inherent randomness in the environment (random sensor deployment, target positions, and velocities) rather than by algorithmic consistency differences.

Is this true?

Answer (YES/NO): NO